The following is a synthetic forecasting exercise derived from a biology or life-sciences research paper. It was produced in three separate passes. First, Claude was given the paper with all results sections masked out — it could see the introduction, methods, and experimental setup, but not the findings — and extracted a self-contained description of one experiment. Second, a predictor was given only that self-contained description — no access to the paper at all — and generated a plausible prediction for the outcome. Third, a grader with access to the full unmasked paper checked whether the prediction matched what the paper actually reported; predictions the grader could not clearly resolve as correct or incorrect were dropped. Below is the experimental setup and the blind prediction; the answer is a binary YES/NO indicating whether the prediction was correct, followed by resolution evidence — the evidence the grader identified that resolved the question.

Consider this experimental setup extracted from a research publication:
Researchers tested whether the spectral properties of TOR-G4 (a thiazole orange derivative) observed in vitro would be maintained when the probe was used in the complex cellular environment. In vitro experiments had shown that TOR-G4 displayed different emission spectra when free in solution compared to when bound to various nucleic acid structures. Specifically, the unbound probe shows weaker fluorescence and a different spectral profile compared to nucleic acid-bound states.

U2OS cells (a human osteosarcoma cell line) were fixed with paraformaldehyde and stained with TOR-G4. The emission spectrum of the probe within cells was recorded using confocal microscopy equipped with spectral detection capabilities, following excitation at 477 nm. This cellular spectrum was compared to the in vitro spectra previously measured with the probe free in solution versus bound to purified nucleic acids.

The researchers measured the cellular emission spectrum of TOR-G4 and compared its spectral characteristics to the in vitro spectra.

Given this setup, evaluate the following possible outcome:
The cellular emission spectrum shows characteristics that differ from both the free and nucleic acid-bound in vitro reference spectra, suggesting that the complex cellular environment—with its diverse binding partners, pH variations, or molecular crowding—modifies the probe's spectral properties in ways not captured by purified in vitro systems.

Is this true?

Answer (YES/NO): NO